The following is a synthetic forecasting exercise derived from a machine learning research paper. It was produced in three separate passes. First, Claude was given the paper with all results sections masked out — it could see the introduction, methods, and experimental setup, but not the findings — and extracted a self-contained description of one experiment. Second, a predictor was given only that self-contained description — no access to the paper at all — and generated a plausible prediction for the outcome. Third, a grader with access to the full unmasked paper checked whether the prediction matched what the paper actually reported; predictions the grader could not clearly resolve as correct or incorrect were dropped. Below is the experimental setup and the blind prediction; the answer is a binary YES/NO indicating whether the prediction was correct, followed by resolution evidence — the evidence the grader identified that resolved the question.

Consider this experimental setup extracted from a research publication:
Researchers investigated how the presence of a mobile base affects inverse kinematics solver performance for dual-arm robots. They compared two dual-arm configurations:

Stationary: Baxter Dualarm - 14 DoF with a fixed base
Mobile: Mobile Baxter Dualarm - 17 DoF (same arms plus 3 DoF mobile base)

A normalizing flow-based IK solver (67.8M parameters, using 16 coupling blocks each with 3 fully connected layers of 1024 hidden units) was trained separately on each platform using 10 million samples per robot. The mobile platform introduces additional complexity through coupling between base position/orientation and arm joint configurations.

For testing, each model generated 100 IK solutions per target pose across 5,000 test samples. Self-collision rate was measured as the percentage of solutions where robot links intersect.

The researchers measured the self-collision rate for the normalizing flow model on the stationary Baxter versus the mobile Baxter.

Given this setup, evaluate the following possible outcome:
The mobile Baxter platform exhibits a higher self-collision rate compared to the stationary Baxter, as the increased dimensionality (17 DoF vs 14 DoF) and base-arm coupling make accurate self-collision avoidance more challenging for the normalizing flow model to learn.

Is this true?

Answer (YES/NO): YES